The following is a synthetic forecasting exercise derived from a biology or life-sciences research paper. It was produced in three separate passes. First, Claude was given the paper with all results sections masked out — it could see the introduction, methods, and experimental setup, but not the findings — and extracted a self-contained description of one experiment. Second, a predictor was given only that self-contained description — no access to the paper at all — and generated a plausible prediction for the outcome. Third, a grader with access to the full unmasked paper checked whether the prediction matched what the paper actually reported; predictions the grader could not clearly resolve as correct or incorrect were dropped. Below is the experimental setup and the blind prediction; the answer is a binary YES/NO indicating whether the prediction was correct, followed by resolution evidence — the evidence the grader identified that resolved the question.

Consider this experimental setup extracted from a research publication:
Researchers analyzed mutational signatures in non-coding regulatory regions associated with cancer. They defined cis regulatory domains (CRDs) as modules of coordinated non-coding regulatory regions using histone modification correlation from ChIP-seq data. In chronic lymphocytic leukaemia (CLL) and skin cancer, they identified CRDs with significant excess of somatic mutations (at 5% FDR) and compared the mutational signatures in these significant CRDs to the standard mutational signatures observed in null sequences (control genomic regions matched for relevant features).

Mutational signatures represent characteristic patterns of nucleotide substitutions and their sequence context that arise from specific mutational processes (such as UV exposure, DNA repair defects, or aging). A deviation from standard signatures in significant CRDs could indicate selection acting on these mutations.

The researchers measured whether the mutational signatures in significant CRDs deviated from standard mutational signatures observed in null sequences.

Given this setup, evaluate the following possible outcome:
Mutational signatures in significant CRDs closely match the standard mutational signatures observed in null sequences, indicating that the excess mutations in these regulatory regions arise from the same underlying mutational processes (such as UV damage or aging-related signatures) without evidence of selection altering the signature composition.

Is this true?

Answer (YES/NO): NO